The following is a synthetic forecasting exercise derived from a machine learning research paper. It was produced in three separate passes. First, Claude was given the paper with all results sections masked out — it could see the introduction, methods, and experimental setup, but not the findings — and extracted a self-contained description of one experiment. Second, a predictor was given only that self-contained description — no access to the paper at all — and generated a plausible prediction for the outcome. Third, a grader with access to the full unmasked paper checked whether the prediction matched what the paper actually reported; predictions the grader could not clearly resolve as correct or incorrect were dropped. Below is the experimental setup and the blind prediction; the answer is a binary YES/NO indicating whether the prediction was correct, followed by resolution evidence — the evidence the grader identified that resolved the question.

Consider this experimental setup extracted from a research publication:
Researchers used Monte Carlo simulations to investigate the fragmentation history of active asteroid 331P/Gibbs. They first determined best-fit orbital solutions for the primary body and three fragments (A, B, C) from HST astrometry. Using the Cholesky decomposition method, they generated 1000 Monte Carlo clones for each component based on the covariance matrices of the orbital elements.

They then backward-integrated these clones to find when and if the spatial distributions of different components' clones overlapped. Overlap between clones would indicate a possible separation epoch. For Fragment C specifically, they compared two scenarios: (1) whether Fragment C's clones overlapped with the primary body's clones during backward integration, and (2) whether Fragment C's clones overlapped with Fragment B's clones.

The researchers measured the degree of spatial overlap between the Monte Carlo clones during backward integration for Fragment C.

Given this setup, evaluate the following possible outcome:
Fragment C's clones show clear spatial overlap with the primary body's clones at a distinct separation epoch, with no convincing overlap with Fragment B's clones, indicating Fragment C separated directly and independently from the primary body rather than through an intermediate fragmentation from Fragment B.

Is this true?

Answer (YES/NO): NO